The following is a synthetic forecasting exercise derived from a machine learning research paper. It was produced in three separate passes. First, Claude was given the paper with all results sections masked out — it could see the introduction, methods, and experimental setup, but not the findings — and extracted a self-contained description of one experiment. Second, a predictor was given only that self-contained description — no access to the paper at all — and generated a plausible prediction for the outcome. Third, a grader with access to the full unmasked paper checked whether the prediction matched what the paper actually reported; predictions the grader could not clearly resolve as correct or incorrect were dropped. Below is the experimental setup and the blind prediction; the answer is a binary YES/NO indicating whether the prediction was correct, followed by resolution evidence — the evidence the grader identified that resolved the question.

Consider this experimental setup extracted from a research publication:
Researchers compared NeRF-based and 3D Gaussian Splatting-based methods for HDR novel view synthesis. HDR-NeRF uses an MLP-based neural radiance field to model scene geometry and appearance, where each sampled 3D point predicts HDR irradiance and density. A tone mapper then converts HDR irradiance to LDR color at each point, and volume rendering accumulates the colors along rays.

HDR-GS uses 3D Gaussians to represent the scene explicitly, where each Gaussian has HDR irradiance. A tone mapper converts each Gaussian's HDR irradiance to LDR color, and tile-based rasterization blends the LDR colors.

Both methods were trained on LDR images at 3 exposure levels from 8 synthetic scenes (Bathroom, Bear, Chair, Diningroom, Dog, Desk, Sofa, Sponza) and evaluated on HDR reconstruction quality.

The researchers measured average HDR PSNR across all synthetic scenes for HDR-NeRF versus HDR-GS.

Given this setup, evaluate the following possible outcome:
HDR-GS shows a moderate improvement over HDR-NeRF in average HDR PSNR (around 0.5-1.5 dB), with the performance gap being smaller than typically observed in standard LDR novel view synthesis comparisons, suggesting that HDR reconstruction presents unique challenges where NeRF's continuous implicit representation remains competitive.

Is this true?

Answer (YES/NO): NO